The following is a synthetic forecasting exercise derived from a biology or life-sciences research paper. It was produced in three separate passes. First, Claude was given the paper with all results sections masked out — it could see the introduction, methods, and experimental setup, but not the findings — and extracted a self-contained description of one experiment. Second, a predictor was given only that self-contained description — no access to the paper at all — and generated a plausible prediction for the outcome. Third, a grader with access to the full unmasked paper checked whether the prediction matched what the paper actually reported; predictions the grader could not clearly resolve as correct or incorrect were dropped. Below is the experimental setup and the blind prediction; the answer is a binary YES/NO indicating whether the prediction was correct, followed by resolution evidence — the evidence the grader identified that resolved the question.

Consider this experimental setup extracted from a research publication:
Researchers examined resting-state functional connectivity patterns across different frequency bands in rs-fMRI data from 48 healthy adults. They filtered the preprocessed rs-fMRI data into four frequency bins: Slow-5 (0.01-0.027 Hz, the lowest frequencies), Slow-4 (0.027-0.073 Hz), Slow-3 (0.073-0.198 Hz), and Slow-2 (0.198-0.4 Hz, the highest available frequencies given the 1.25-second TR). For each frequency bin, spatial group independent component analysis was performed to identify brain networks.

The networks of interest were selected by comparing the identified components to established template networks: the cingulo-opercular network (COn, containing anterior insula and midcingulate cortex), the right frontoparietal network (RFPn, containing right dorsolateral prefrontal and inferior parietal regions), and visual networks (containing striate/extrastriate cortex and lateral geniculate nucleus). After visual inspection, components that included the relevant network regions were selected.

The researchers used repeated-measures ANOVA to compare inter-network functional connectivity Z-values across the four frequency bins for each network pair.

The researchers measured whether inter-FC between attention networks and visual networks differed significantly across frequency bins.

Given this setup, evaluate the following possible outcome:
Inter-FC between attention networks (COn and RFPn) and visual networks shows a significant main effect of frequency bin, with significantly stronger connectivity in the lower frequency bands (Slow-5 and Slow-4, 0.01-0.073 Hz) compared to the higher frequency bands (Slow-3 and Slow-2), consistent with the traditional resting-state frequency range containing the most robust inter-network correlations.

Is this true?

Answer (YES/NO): NO